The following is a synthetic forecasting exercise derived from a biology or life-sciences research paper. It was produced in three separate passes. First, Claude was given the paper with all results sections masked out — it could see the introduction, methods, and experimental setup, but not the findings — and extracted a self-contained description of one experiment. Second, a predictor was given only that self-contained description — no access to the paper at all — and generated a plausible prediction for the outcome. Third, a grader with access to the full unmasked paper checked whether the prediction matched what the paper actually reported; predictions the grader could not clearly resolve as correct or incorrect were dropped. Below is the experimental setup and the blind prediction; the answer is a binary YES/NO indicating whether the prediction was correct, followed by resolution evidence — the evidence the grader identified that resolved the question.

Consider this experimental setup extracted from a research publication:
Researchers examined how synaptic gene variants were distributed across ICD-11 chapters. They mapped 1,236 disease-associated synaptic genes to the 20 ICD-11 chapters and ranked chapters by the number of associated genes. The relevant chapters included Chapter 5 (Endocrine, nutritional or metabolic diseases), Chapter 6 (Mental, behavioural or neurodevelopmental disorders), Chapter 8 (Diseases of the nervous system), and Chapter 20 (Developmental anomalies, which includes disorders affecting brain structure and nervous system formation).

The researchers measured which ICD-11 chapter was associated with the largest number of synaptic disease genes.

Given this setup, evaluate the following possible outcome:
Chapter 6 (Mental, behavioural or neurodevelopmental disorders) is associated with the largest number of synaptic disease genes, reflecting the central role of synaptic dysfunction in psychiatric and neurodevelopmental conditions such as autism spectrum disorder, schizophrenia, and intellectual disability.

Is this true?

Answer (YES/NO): NO